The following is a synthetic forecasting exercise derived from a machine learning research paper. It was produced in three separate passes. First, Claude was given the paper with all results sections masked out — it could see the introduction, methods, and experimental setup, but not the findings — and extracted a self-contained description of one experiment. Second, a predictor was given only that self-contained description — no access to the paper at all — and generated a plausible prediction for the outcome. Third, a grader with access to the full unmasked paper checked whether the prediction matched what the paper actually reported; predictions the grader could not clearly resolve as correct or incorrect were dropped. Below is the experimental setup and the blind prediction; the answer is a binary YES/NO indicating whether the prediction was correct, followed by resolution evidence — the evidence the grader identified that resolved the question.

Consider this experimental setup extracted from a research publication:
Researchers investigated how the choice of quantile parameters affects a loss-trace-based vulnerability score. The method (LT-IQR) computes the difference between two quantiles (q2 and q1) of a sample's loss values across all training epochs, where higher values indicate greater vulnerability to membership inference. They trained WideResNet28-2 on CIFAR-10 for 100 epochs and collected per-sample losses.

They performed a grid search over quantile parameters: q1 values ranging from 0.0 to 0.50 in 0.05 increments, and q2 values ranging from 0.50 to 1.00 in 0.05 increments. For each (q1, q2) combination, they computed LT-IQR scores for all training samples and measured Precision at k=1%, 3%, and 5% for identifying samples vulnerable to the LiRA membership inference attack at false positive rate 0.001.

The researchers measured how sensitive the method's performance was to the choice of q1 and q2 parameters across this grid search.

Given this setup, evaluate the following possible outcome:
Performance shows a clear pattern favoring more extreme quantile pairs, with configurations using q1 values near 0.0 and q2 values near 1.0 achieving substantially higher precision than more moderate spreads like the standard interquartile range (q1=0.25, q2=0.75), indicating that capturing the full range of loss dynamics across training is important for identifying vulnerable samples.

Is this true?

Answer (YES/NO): NO